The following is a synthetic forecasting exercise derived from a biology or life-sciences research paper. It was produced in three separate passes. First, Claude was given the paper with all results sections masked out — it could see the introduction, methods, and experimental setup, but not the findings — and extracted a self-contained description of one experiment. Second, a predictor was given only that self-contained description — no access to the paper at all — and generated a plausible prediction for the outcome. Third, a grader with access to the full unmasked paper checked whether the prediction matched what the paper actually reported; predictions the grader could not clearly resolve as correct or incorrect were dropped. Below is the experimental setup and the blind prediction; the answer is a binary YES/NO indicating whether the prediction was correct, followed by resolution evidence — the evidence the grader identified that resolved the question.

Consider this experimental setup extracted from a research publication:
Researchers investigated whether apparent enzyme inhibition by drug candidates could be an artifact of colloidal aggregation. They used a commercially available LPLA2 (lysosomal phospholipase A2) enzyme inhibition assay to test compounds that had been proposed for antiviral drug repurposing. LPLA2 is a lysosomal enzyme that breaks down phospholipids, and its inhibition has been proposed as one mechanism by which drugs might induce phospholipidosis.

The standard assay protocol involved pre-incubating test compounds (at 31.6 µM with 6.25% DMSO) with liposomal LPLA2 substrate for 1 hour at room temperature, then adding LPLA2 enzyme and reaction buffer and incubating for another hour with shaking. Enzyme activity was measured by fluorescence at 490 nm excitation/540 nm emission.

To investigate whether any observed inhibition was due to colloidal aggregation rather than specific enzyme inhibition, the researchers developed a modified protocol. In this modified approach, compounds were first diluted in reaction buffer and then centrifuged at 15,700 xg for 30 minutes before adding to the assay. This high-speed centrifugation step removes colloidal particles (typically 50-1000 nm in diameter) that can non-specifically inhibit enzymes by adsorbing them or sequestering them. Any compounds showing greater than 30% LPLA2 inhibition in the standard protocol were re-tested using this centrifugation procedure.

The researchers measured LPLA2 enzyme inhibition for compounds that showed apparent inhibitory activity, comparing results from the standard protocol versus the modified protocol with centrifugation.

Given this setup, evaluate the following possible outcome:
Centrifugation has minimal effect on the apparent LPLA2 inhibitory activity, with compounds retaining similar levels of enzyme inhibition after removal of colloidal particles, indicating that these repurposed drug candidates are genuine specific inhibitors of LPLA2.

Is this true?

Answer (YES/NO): NO